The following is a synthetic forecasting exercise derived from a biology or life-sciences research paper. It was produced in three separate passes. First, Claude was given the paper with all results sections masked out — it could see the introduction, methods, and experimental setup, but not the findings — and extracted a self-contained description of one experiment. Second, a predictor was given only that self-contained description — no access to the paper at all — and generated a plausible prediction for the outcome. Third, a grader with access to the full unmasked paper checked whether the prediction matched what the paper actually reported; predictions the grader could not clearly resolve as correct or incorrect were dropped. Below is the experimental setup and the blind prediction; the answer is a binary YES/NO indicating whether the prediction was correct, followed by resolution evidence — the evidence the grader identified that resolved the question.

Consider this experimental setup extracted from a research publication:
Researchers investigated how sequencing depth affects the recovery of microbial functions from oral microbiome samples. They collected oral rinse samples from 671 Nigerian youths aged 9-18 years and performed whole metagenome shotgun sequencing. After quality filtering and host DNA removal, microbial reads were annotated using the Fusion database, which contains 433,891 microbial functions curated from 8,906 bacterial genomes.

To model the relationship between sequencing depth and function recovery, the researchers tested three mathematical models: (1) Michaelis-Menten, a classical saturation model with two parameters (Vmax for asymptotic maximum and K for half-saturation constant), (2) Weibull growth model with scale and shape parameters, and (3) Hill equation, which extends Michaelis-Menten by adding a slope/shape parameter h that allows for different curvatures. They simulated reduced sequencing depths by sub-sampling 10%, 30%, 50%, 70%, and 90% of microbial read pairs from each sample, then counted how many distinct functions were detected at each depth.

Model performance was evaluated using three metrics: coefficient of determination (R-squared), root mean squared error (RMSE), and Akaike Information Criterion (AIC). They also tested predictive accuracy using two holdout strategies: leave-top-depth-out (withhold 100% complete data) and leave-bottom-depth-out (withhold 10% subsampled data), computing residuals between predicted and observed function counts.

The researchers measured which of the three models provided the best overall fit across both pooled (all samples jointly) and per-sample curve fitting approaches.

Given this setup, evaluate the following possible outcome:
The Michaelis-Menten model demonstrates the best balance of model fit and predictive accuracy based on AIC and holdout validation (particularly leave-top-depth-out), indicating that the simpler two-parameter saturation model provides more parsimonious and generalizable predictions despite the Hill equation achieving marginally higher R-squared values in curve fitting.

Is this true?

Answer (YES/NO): NO